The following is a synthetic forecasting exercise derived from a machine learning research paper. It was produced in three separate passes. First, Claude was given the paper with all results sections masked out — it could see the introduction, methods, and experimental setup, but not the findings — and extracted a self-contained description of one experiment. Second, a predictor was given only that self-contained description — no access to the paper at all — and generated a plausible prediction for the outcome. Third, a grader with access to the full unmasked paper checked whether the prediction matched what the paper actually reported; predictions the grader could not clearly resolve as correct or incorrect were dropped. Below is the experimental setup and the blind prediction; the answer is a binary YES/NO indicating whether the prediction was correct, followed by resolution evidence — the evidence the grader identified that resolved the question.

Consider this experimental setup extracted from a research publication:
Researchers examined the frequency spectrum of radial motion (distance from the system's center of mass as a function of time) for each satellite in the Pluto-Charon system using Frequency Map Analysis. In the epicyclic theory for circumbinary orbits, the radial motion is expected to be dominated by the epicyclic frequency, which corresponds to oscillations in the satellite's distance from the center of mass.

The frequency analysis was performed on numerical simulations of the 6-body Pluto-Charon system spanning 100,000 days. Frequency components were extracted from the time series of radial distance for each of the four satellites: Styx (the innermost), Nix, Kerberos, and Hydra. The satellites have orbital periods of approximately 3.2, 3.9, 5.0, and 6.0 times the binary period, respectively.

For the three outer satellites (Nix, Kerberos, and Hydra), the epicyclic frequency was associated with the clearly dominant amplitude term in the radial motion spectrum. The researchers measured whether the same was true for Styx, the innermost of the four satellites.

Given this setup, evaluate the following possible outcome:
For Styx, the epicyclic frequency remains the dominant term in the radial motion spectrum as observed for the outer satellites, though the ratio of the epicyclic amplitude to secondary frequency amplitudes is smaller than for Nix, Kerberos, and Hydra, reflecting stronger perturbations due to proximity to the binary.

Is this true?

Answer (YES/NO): NO